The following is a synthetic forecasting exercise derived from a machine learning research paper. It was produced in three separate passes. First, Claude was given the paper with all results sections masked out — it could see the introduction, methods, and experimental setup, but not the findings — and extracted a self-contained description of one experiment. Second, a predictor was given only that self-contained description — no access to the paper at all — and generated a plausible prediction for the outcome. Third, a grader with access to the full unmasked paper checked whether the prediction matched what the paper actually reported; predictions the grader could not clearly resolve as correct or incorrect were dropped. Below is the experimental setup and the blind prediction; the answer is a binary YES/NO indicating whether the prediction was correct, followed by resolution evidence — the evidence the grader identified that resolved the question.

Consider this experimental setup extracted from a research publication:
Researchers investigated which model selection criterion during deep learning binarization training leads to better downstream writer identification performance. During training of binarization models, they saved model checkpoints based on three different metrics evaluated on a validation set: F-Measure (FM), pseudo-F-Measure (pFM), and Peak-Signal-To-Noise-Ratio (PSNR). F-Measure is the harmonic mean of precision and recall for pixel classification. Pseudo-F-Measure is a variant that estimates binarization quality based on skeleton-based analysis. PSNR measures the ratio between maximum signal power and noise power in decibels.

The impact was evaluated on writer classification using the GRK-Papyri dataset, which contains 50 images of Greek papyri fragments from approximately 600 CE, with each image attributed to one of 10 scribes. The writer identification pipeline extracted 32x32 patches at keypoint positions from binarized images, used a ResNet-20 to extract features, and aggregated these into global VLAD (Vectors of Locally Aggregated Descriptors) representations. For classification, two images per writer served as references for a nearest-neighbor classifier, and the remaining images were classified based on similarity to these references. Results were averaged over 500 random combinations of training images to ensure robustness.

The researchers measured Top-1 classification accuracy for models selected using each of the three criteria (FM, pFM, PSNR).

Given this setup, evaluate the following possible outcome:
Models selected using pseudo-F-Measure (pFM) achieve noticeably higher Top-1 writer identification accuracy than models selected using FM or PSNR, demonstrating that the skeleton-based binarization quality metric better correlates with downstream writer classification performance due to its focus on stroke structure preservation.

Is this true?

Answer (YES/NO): NO